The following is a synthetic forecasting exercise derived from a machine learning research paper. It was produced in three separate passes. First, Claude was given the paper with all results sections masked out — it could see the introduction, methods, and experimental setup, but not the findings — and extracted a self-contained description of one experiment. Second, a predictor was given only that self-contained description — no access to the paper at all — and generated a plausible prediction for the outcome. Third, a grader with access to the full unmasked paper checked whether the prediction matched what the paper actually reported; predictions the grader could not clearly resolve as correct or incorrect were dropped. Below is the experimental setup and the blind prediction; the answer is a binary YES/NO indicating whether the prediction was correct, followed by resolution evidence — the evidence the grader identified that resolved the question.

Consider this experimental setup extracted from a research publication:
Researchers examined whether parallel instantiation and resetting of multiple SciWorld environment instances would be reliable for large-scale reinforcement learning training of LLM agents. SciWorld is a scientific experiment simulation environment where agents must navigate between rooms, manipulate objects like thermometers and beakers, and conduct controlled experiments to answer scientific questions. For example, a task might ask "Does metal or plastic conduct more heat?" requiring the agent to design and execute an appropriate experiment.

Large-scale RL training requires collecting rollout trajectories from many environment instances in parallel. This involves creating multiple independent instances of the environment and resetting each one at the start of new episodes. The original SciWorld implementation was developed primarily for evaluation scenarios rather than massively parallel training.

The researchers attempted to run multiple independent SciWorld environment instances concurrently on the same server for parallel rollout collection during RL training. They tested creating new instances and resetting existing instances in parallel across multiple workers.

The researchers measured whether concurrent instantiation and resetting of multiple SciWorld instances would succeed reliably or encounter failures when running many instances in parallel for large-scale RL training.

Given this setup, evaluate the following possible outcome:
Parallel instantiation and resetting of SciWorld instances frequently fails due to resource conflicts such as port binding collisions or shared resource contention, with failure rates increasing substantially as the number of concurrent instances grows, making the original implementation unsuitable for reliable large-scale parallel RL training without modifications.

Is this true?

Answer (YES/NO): YES